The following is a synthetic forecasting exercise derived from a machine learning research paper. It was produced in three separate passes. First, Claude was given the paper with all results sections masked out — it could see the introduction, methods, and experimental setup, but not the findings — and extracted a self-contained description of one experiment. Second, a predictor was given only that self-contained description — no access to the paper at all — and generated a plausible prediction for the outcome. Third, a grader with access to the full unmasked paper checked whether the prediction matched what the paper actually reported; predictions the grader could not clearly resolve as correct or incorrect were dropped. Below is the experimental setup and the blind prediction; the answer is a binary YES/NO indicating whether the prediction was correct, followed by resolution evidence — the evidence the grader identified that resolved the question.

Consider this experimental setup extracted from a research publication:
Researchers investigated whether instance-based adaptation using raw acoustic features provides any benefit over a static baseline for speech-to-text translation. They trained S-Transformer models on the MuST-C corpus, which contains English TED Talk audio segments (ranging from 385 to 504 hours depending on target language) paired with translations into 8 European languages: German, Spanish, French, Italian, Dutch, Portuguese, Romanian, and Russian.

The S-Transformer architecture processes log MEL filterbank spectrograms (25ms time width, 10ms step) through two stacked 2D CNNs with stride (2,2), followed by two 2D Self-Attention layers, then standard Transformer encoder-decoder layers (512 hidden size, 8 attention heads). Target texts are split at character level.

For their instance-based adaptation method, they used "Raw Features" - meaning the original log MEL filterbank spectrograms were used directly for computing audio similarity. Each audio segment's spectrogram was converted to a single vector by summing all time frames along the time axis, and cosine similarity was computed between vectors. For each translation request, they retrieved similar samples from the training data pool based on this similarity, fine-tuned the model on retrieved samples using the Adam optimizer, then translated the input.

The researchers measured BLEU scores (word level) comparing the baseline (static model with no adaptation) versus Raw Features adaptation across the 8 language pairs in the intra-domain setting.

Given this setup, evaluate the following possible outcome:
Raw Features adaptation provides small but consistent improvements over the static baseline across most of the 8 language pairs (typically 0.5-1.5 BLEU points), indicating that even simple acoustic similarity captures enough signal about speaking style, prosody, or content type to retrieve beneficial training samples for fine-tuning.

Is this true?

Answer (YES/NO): NO